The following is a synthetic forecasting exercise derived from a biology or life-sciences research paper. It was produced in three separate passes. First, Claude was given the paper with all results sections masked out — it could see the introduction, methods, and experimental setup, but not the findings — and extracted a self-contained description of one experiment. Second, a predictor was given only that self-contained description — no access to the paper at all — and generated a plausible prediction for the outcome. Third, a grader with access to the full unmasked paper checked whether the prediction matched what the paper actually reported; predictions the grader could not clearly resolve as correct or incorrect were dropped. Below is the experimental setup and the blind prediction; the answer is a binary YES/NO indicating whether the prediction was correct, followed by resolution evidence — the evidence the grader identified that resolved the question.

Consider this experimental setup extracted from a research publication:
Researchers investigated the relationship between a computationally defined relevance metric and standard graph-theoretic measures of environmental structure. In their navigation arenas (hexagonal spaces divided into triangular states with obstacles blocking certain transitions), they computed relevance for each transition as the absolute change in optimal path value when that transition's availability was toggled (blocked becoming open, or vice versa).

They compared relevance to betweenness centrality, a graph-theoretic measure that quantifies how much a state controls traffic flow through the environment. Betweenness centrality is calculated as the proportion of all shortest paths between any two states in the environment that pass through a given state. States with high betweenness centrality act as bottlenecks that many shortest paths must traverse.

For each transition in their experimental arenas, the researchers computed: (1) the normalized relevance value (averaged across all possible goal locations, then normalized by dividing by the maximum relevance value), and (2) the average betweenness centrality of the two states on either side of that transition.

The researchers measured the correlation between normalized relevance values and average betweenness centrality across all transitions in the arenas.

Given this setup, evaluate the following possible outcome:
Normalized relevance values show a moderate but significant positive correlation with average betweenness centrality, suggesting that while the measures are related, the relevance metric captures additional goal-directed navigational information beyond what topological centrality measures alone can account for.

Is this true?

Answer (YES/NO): NO